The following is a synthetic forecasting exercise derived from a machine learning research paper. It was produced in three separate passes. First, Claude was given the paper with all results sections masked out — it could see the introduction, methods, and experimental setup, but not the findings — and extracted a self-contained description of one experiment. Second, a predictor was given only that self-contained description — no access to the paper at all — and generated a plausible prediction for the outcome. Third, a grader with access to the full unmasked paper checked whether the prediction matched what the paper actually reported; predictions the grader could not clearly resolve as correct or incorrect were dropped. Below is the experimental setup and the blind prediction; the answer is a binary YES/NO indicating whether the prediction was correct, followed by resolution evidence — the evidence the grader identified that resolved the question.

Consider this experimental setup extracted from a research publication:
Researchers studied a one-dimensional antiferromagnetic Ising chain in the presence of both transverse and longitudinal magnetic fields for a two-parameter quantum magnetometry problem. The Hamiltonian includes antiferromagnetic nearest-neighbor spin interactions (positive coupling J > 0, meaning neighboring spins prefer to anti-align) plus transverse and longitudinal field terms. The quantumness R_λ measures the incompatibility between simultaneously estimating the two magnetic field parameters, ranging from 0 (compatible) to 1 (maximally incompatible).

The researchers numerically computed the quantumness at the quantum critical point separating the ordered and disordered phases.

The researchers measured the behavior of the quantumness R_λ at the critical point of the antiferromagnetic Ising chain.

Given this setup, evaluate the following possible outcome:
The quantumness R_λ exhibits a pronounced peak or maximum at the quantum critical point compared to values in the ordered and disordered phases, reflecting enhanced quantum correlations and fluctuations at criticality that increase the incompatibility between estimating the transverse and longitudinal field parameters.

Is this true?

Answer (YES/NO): NO